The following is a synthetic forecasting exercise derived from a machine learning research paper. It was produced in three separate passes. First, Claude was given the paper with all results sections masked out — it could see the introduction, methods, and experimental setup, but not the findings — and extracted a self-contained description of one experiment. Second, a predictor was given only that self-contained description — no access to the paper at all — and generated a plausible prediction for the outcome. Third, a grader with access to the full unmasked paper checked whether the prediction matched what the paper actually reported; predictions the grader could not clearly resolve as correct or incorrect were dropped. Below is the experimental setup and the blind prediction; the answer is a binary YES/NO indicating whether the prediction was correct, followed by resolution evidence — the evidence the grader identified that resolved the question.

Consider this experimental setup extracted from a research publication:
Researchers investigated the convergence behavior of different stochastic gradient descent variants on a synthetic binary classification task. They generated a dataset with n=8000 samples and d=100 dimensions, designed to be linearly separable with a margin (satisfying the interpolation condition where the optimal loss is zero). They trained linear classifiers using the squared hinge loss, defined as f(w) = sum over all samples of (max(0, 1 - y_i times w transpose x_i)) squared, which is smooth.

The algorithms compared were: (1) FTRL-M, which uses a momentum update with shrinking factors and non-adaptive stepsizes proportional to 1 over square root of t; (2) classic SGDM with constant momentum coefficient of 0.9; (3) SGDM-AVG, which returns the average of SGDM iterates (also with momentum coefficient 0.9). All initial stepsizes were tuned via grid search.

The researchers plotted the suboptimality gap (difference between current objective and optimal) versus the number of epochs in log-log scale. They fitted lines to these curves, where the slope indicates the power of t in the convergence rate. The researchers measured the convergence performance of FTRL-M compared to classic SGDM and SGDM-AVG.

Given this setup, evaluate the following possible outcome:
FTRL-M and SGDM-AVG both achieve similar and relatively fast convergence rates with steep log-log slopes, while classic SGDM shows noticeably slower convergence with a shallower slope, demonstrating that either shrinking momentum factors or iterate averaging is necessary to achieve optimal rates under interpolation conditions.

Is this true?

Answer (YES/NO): NO